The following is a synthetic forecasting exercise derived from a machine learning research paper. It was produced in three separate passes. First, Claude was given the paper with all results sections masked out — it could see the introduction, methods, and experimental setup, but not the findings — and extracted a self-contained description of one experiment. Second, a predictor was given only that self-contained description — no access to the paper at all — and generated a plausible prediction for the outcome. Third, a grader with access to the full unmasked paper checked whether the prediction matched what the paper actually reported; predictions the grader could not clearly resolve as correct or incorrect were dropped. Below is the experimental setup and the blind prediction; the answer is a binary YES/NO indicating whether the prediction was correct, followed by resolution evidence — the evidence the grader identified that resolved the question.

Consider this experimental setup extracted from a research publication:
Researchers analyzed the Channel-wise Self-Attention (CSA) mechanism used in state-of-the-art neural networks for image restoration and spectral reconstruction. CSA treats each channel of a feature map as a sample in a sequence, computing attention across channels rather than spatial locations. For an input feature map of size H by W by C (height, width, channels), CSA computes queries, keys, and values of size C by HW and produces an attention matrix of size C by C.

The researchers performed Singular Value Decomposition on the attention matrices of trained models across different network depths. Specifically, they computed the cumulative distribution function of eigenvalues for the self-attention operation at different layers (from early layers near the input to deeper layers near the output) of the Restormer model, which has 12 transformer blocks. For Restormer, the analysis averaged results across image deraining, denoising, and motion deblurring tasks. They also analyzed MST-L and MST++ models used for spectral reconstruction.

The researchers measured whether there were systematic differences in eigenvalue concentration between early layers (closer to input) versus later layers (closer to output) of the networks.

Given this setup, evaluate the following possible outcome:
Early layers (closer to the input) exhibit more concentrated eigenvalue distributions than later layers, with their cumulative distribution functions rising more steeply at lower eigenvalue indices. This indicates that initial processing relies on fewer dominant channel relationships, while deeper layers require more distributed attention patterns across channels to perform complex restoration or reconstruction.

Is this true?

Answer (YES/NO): YES